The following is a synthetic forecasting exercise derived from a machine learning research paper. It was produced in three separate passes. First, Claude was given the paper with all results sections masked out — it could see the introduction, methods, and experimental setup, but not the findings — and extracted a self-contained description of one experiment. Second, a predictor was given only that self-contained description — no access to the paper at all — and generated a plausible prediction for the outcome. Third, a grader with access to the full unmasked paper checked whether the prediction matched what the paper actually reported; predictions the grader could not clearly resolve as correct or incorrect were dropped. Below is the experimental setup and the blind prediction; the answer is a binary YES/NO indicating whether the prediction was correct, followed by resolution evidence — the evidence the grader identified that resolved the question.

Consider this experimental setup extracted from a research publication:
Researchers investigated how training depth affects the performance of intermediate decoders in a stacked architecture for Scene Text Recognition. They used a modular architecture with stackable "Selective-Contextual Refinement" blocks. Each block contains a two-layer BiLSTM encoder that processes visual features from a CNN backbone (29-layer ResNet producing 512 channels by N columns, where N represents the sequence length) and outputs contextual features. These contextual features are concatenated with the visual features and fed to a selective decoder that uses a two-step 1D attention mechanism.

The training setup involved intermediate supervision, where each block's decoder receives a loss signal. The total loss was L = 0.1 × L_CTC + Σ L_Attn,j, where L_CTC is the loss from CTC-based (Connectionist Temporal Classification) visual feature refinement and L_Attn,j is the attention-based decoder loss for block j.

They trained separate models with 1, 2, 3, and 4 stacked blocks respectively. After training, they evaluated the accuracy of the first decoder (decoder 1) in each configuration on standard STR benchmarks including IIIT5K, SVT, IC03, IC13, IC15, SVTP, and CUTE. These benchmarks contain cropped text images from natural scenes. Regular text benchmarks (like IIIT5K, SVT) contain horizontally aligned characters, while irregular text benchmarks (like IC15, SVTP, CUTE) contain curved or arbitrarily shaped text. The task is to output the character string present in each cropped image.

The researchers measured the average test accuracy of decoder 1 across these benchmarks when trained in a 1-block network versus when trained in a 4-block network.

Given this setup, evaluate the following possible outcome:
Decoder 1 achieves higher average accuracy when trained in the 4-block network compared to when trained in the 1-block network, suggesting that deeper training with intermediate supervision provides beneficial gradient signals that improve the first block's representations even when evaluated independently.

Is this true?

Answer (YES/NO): YES